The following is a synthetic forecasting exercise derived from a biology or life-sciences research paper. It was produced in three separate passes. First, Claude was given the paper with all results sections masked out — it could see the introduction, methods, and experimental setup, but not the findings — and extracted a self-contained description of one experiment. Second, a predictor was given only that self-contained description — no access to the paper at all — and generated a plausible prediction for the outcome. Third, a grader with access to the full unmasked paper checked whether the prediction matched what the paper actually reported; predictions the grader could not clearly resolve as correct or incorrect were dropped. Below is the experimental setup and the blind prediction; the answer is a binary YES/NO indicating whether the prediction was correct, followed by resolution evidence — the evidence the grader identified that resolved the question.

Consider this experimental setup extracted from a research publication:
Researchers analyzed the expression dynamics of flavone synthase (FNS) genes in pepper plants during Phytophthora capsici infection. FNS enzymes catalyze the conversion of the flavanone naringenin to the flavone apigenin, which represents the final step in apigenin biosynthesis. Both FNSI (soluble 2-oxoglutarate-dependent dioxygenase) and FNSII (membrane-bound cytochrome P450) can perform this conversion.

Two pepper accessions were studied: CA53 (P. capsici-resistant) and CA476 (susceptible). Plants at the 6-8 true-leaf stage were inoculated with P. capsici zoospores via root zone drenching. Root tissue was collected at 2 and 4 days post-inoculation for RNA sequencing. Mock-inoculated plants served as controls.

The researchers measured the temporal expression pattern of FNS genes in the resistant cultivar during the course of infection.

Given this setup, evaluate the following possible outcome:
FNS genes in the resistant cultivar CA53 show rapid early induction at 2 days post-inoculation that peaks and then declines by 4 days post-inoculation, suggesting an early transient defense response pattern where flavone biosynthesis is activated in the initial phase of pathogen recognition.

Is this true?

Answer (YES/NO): NO